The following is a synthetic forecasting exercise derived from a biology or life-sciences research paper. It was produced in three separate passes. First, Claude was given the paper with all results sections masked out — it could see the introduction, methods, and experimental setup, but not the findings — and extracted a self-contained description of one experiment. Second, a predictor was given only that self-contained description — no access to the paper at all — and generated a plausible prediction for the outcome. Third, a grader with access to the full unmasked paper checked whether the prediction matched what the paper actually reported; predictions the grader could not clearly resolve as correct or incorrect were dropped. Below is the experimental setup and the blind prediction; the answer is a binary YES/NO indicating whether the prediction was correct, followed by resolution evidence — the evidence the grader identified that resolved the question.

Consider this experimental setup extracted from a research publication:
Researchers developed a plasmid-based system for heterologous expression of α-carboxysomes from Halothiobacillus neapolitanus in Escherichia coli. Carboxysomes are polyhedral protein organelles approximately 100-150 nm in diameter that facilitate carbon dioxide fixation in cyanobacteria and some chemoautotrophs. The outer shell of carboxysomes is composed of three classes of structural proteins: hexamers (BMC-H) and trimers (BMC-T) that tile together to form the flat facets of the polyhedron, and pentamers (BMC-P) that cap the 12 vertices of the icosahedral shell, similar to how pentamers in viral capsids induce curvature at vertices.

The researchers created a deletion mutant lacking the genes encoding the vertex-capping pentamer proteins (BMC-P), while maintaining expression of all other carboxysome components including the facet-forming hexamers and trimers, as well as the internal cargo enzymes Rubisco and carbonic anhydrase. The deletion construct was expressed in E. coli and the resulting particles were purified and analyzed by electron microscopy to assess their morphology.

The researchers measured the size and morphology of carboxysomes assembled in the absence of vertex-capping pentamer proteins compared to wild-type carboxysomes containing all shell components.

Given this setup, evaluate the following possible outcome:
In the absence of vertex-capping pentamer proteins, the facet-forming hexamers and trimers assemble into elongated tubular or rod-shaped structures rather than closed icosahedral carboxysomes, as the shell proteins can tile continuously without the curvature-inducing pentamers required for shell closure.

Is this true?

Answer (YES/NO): NO